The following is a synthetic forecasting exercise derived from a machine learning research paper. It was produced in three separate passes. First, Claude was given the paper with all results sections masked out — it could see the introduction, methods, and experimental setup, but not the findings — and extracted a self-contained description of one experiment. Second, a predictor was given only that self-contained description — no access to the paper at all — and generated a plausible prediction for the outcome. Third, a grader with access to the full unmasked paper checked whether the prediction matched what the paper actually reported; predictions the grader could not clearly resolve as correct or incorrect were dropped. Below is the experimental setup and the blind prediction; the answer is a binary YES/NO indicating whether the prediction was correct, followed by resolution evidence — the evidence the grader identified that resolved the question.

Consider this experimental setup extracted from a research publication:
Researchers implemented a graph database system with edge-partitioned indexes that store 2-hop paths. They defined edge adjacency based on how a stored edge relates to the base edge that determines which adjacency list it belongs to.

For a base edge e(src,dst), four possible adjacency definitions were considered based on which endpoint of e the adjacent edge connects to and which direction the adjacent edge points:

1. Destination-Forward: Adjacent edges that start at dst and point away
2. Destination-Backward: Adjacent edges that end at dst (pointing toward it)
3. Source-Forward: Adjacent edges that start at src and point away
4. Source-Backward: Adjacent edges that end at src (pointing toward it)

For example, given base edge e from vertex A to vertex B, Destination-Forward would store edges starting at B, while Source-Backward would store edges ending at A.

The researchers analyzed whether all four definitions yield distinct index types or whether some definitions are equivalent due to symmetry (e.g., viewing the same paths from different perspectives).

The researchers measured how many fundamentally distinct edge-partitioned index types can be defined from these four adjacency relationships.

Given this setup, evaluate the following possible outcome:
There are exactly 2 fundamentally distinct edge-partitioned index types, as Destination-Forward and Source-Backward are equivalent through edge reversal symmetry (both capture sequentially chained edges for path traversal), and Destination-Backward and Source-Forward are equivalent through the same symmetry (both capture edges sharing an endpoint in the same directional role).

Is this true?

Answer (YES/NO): NO